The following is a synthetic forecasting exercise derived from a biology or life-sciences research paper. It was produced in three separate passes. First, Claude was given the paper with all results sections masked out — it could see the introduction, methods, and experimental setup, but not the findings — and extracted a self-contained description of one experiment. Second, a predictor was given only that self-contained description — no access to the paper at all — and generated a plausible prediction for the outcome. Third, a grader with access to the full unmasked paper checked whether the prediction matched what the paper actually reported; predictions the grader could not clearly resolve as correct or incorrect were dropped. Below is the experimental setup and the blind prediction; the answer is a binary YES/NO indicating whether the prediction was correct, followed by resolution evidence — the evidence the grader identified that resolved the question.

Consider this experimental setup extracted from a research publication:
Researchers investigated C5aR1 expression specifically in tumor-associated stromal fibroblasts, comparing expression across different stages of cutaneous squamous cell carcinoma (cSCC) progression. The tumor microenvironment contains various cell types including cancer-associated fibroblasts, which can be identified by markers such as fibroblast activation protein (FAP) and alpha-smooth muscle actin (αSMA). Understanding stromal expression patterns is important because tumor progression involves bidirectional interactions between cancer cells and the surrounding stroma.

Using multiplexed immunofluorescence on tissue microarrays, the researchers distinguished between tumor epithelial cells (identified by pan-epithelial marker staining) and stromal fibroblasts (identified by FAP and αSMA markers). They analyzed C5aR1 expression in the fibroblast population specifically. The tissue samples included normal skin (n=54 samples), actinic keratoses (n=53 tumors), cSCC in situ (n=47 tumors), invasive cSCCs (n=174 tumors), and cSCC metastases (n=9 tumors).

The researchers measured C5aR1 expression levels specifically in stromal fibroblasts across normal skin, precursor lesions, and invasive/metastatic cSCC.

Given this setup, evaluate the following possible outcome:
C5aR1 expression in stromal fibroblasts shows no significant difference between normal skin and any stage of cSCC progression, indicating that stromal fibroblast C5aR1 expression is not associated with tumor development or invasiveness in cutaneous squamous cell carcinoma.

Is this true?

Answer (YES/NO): NO